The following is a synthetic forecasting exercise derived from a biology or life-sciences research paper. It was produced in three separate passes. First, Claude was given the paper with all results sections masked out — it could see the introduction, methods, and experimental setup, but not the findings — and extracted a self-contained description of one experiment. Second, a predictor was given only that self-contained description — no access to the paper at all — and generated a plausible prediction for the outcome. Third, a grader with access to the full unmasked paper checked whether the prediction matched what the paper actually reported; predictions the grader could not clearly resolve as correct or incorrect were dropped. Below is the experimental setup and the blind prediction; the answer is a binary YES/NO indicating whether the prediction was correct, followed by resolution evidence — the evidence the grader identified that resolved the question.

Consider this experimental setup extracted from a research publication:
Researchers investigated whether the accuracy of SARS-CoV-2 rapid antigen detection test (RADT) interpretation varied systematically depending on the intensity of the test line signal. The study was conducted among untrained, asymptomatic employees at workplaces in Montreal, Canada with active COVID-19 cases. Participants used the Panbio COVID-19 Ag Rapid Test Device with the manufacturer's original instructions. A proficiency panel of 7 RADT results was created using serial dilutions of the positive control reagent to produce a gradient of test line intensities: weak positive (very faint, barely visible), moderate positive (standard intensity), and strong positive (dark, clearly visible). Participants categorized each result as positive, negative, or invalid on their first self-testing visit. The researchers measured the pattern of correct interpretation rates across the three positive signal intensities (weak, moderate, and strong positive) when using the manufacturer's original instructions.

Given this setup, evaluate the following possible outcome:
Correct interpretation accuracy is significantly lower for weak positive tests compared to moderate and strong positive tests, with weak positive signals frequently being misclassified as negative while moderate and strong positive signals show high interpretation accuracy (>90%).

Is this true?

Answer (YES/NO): NO